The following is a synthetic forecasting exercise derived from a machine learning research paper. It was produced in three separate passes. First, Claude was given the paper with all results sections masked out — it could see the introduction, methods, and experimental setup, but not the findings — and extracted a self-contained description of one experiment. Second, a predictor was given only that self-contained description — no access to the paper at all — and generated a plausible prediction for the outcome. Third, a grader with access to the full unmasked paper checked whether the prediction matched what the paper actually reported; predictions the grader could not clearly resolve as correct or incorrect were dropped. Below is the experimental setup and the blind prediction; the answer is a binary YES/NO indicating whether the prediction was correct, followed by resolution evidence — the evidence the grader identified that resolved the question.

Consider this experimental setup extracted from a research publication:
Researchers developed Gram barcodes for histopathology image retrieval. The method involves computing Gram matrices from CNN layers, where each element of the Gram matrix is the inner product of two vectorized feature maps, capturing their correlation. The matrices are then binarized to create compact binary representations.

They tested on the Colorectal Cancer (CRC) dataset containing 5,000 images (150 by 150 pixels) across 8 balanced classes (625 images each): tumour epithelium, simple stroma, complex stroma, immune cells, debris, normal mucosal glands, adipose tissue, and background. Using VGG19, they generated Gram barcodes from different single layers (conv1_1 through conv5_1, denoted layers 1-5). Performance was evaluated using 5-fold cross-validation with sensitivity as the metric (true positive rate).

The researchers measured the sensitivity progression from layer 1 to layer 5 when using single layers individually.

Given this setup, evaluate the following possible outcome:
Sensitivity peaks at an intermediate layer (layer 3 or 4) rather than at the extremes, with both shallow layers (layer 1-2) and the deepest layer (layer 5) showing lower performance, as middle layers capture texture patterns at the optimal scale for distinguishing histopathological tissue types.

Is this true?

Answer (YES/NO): NO